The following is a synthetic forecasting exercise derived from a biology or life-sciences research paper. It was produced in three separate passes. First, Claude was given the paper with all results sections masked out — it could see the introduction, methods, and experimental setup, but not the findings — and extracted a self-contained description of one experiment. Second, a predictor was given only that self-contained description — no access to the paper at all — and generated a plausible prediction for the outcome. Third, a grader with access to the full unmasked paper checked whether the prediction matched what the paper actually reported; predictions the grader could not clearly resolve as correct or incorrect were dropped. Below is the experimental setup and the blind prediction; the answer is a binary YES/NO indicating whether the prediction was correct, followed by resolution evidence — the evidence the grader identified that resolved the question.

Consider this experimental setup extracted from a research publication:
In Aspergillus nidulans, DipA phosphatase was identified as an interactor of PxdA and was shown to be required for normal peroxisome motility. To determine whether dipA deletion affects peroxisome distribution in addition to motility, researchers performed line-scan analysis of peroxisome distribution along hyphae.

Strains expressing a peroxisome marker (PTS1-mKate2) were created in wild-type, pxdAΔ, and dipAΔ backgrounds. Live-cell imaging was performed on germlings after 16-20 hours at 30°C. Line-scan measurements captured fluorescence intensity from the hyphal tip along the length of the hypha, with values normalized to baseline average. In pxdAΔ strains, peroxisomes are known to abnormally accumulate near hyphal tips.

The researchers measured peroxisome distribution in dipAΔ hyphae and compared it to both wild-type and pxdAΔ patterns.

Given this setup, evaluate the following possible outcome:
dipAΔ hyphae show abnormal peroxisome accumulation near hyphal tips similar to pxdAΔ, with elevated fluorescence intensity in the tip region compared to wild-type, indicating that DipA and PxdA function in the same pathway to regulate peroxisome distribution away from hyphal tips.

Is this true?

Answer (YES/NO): YES